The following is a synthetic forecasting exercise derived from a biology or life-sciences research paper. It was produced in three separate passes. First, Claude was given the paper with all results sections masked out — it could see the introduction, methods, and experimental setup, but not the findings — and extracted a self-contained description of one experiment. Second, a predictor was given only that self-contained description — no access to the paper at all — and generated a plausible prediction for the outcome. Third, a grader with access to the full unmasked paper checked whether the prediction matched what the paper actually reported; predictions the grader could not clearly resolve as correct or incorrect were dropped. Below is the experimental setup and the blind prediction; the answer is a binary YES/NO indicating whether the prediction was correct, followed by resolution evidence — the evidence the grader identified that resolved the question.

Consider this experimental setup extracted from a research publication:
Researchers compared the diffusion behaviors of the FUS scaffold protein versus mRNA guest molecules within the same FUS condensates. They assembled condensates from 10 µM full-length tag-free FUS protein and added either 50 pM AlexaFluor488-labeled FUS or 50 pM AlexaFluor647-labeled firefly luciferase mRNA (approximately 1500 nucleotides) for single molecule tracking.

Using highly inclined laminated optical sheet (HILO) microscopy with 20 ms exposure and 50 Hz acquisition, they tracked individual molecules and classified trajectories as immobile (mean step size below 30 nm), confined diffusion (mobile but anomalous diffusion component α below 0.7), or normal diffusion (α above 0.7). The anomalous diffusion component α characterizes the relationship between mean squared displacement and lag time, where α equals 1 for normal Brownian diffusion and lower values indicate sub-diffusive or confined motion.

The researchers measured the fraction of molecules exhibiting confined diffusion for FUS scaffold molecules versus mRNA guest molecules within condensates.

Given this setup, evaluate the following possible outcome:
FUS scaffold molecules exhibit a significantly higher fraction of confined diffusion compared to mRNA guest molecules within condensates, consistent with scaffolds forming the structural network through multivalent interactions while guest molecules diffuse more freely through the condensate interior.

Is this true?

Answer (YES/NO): NO